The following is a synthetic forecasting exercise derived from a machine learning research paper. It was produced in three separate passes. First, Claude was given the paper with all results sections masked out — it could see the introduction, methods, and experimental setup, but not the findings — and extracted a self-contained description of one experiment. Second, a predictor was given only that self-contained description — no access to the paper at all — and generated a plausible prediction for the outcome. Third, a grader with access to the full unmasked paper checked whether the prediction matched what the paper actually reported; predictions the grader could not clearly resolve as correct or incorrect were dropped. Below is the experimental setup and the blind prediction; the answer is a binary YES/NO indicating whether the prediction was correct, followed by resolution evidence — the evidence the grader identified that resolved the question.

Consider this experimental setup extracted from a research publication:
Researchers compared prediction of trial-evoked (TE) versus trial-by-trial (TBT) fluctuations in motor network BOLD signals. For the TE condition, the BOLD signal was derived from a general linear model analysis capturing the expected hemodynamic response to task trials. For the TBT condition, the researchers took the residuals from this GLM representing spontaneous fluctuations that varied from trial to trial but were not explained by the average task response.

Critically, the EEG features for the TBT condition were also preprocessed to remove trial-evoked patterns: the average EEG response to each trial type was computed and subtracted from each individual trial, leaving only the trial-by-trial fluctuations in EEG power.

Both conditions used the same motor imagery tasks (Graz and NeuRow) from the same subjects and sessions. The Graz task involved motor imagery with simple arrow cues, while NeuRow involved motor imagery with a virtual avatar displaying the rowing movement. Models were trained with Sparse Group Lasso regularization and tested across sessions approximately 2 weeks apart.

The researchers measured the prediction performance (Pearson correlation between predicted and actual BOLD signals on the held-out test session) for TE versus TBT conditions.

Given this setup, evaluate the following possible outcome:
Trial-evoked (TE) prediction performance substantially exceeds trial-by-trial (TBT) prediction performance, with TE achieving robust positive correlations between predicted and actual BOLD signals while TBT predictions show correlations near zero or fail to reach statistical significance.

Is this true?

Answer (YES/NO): NO